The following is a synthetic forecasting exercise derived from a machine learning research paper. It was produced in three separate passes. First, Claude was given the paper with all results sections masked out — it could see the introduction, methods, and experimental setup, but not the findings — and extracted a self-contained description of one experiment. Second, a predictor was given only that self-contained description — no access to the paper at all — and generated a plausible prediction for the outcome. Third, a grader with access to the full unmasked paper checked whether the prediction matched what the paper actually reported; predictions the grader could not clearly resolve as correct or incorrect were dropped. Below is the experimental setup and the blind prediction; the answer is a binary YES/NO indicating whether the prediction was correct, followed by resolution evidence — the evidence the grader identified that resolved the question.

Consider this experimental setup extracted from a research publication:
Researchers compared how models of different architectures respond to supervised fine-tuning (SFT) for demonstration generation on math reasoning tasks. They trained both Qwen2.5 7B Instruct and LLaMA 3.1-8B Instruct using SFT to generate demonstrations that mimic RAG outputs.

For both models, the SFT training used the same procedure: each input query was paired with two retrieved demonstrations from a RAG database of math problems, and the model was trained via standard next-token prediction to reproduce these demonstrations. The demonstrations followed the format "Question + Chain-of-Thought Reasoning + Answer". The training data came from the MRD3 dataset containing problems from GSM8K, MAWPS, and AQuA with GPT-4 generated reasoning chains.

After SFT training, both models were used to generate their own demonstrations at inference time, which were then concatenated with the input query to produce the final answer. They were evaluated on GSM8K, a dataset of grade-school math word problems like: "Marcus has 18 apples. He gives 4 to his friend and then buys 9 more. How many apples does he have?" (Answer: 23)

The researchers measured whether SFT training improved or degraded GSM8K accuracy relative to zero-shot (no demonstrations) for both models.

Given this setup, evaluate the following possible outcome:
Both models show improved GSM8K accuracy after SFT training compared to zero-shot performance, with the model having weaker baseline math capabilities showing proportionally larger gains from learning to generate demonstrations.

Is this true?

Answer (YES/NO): NO